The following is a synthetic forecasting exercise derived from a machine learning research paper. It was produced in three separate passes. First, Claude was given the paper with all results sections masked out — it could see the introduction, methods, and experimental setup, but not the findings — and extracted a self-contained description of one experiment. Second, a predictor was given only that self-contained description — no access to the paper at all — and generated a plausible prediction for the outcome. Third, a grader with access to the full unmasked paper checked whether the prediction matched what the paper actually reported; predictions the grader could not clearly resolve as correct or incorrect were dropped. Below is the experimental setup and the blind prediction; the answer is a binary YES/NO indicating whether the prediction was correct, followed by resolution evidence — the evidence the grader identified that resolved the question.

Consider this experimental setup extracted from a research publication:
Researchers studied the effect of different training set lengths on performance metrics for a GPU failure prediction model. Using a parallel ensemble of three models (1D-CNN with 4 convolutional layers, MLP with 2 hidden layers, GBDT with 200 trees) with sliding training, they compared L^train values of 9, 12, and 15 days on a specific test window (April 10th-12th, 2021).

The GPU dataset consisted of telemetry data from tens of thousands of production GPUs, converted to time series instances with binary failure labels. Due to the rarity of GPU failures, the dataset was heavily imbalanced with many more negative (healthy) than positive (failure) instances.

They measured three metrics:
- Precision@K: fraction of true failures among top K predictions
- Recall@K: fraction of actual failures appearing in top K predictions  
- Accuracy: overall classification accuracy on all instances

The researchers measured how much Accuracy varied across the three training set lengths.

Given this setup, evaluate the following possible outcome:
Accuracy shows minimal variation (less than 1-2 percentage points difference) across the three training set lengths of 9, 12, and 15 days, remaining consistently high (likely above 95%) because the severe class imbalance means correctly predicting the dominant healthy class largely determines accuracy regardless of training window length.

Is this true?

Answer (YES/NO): NO